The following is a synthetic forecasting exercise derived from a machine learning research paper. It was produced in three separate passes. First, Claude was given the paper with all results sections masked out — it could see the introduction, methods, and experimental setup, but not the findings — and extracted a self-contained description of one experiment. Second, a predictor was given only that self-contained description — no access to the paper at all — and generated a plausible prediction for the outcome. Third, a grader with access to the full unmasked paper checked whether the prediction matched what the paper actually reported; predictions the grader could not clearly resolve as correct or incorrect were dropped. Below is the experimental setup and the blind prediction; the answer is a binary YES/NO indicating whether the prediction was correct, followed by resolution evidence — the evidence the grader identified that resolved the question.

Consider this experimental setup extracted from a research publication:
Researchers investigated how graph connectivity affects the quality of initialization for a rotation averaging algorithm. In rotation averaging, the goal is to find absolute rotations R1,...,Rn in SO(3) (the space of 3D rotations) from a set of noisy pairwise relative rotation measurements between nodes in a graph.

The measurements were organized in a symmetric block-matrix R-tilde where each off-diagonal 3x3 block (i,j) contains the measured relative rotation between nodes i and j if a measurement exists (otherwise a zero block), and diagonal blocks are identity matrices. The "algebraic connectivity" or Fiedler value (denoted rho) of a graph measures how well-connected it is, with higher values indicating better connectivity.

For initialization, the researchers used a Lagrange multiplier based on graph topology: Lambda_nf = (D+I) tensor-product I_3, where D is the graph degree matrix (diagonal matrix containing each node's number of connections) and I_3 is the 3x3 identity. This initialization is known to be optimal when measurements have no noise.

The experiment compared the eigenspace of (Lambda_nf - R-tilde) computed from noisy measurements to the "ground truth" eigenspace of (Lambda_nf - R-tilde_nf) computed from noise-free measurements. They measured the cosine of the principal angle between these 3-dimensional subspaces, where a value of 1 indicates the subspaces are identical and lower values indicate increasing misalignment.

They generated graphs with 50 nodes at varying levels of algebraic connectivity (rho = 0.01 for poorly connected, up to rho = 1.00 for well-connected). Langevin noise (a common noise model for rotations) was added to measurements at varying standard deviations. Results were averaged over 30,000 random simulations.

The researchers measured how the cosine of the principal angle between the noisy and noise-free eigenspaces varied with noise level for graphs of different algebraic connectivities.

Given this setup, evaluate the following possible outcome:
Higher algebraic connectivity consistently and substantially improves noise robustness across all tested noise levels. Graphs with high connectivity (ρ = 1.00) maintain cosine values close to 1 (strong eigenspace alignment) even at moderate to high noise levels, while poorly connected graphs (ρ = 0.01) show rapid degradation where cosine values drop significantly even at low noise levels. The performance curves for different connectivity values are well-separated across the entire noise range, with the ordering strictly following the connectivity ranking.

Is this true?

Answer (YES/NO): NO